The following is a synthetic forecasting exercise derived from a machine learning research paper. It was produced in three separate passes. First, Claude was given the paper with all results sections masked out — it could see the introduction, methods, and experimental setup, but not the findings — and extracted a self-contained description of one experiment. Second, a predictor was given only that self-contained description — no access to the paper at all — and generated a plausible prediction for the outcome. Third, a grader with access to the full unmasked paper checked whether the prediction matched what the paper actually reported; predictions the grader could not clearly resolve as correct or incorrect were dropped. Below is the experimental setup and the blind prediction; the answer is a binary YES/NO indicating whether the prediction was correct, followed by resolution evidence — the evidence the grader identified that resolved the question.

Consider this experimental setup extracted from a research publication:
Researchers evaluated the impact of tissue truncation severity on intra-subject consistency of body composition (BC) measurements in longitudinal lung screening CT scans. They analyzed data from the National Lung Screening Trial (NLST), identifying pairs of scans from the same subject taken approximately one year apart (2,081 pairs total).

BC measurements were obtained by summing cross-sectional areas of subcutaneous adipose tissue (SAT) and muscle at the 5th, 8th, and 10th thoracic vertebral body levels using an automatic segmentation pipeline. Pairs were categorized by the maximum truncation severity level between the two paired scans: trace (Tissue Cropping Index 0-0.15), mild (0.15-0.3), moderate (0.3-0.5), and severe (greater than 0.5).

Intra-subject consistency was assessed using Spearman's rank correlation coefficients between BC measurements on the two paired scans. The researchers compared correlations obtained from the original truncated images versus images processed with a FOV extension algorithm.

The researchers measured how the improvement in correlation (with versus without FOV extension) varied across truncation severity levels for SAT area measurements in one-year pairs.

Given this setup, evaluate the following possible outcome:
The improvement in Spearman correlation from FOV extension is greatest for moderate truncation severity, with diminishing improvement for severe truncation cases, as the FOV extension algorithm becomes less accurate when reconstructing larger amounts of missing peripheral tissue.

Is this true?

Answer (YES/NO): NO